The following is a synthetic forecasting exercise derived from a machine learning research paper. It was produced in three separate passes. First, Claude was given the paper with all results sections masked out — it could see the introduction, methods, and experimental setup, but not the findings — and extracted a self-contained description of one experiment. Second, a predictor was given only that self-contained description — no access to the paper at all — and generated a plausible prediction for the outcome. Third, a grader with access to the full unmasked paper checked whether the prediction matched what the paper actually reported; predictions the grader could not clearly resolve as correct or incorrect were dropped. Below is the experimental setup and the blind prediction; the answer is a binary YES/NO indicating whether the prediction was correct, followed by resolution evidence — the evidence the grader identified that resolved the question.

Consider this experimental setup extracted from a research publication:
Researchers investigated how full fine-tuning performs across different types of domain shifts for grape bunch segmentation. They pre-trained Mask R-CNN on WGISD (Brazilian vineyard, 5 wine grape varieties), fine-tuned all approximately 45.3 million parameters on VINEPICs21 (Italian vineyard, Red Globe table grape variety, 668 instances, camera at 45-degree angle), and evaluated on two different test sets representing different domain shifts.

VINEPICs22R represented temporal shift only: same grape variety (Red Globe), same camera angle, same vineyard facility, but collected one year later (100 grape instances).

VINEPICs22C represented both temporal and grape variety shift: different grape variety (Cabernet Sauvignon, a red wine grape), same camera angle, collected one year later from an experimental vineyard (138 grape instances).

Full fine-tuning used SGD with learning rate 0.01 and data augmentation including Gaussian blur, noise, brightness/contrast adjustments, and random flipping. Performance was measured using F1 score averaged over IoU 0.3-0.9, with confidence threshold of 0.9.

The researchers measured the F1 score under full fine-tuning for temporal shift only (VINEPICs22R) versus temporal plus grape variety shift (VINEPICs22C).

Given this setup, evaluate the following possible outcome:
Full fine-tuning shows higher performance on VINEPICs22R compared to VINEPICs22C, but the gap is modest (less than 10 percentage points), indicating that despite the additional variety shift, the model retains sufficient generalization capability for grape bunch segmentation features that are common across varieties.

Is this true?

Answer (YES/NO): NO